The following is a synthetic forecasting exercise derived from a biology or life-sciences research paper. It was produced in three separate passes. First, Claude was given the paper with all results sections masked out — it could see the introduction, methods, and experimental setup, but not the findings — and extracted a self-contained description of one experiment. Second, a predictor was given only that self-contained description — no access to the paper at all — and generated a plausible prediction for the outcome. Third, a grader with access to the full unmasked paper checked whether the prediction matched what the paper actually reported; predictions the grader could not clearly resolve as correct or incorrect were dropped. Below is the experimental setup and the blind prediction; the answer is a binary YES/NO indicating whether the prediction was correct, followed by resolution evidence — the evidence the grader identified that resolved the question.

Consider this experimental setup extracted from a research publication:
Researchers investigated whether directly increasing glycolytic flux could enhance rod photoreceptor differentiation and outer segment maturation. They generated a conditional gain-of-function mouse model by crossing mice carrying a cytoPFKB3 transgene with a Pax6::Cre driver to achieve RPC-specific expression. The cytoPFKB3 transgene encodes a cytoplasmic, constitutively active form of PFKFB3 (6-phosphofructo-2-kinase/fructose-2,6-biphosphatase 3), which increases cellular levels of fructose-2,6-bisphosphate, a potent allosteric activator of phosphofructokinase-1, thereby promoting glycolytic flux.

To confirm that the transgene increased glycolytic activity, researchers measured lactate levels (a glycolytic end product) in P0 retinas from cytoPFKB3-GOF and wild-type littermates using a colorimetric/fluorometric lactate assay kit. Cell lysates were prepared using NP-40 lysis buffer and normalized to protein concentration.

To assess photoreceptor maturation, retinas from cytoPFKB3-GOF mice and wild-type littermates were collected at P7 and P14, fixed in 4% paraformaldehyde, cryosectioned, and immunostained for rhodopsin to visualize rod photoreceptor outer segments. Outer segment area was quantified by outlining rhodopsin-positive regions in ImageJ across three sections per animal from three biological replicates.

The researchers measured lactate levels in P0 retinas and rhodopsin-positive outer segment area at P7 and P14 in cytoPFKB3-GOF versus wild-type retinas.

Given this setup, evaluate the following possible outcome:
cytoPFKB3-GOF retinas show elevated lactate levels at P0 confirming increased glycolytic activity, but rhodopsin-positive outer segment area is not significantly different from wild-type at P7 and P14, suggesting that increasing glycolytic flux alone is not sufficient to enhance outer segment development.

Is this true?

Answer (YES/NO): NO